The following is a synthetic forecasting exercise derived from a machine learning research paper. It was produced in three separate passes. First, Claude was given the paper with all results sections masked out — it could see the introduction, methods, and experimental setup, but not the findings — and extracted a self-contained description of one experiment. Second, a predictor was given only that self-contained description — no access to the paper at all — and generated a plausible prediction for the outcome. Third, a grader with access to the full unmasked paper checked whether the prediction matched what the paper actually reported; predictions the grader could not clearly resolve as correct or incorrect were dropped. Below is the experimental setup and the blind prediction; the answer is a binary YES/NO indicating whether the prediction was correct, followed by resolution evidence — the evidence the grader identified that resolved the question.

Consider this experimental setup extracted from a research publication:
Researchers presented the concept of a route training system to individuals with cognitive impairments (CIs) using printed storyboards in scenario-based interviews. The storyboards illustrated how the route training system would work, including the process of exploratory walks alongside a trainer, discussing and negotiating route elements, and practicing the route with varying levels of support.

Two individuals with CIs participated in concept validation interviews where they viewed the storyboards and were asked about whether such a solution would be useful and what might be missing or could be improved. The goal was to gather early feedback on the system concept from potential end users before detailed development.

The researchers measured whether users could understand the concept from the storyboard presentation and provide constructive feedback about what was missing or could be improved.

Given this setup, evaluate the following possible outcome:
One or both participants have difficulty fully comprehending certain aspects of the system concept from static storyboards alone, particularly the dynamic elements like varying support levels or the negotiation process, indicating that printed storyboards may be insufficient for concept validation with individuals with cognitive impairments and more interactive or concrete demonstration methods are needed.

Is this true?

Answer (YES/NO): NO